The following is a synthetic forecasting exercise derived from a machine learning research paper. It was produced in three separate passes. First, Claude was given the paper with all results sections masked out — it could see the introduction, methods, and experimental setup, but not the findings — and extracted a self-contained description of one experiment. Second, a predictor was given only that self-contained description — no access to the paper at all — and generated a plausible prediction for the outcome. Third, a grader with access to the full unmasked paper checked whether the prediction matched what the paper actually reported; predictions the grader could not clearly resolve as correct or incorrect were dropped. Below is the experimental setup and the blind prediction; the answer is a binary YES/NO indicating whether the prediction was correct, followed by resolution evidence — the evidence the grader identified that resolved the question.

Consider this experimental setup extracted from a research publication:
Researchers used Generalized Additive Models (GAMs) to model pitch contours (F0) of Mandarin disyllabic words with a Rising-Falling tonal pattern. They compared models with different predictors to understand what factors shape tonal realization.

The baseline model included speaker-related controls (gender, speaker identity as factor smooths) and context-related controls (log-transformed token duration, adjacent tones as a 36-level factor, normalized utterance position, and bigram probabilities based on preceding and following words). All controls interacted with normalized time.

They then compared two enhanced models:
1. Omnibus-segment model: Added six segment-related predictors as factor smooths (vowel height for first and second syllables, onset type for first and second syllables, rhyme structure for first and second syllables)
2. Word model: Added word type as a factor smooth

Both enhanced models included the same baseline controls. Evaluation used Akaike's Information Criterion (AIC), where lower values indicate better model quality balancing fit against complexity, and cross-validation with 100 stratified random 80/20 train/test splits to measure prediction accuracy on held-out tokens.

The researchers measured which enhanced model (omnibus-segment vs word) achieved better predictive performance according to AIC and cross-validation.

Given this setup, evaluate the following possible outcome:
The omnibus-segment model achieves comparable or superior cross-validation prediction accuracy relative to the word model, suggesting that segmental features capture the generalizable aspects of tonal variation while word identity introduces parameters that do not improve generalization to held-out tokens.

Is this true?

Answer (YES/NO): NO